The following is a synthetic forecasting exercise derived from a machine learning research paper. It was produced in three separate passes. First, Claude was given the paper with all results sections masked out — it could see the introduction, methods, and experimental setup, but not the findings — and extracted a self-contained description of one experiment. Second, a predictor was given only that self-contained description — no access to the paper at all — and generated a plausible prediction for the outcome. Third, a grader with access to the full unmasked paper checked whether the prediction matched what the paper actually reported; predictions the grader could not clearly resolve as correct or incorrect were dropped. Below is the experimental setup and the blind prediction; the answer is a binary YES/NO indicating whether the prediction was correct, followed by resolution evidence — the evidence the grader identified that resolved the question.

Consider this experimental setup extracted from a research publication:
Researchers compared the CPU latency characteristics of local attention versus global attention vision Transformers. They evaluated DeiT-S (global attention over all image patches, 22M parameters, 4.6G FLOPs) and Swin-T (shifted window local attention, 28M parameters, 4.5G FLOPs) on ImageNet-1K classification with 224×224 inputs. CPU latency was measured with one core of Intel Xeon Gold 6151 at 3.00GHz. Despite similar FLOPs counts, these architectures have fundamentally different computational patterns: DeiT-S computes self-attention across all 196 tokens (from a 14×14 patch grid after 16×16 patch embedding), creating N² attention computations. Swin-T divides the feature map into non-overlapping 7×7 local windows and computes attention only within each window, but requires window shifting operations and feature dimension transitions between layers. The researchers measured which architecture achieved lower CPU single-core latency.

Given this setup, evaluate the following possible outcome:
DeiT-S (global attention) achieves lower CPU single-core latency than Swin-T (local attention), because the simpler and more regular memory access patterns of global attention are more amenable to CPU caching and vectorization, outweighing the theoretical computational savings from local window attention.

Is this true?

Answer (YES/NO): YES